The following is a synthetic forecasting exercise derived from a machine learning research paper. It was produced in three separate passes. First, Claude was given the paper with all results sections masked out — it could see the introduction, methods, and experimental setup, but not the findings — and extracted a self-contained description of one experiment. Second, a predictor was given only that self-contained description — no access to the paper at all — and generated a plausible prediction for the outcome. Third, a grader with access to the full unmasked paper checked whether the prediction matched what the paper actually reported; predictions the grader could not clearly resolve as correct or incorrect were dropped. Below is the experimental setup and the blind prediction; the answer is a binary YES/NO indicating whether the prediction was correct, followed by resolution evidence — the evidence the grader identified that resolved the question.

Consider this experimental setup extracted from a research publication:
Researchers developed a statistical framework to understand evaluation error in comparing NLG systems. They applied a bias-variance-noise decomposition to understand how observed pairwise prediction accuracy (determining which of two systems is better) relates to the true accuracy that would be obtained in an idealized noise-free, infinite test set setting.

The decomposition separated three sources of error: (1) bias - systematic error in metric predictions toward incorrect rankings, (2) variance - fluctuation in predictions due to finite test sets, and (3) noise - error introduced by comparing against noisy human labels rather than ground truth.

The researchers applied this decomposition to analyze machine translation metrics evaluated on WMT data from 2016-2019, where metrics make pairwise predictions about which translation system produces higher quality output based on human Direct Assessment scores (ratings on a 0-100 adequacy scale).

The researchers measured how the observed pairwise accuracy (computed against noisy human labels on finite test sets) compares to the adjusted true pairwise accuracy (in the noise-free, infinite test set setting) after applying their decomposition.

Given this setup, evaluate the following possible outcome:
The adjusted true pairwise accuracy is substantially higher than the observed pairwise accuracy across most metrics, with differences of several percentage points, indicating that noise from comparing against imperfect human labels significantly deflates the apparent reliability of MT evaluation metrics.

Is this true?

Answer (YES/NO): NO